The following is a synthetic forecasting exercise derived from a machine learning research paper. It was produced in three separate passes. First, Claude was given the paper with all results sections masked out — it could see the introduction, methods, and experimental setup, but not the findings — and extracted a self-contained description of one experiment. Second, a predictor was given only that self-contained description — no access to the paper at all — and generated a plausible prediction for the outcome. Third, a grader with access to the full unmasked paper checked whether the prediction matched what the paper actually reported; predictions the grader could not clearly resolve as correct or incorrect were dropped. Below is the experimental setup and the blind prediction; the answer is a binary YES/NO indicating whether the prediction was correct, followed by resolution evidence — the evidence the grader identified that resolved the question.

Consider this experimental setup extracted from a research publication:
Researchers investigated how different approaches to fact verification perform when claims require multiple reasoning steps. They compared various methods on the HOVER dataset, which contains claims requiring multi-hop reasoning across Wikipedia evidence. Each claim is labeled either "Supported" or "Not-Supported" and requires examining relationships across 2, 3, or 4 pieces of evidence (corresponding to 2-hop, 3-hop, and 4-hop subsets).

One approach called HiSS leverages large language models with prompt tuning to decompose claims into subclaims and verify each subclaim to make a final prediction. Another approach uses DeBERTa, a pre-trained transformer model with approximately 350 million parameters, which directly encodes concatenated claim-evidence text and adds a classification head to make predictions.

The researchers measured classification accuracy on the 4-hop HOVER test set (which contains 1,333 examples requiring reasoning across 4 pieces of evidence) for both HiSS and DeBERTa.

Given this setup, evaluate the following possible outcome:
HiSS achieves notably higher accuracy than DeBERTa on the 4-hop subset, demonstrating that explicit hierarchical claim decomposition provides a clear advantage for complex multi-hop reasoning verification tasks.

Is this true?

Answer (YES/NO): NO